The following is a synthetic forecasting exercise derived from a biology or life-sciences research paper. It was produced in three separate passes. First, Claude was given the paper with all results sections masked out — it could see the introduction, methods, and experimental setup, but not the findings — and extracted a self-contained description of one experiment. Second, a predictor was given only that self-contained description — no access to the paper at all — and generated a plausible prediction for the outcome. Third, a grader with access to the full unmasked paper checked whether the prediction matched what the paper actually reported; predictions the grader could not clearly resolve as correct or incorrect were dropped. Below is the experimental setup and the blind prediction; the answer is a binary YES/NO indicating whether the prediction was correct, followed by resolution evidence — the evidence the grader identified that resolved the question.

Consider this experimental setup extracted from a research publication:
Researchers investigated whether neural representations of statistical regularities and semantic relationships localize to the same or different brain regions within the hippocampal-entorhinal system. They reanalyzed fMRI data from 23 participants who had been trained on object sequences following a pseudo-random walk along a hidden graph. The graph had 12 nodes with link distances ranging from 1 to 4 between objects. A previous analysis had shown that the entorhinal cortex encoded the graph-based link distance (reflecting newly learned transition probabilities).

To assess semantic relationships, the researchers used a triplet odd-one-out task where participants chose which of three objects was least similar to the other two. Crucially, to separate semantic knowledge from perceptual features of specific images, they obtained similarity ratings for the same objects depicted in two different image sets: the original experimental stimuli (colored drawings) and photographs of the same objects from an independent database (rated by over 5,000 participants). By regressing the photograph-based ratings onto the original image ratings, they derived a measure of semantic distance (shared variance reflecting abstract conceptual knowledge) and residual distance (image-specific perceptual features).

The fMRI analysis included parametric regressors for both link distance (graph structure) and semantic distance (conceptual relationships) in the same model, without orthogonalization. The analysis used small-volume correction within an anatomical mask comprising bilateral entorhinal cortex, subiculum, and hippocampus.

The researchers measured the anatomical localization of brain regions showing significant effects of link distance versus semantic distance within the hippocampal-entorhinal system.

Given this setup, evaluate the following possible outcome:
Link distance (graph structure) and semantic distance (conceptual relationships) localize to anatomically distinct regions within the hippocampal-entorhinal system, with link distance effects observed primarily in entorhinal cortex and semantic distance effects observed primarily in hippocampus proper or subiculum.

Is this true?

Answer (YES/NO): YES